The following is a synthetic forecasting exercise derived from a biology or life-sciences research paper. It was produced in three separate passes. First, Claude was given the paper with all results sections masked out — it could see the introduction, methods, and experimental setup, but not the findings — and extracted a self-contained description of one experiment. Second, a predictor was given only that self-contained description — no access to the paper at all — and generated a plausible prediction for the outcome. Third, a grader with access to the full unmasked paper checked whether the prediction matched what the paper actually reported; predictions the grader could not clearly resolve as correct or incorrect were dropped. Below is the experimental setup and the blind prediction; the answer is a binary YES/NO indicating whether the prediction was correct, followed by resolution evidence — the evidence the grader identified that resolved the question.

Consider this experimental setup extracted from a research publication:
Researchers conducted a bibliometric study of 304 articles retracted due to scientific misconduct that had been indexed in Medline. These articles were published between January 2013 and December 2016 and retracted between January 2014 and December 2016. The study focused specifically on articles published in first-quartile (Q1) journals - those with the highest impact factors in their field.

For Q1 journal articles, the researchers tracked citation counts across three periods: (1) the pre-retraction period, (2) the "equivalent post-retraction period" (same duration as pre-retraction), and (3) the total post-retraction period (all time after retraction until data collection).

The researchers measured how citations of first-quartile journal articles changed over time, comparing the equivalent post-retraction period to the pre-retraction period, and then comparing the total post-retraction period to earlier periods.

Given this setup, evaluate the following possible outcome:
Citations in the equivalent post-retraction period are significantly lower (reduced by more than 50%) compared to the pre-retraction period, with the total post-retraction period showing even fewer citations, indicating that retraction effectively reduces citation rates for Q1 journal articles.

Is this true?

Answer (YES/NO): NO